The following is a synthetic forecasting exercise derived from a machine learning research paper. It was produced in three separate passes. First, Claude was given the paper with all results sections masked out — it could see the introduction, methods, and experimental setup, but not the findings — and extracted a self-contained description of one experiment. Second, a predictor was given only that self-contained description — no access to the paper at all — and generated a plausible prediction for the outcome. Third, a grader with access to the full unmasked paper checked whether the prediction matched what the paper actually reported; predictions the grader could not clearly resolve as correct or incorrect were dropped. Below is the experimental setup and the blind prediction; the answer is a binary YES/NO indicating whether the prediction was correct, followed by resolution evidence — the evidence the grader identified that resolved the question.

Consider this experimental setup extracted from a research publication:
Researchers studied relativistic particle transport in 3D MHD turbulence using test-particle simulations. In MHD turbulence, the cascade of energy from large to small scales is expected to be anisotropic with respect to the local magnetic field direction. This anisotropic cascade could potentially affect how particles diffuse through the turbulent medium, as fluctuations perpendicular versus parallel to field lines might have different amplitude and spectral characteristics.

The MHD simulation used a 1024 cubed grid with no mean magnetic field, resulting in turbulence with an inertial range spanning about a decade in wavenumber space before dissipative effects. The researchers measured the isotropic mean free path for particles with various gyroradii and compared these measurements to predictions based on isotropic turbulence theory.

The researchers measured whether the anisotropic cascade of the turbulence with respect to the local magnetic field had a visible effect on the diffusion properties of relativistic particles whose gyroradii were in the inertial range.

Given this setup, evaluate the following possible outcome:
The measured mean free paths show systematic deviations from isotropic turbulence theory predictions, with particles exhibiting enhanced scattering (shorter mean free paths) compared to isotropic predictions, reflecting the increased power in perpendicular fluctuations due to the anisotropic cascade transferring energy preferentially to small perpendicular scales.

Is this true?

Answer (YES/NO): NO